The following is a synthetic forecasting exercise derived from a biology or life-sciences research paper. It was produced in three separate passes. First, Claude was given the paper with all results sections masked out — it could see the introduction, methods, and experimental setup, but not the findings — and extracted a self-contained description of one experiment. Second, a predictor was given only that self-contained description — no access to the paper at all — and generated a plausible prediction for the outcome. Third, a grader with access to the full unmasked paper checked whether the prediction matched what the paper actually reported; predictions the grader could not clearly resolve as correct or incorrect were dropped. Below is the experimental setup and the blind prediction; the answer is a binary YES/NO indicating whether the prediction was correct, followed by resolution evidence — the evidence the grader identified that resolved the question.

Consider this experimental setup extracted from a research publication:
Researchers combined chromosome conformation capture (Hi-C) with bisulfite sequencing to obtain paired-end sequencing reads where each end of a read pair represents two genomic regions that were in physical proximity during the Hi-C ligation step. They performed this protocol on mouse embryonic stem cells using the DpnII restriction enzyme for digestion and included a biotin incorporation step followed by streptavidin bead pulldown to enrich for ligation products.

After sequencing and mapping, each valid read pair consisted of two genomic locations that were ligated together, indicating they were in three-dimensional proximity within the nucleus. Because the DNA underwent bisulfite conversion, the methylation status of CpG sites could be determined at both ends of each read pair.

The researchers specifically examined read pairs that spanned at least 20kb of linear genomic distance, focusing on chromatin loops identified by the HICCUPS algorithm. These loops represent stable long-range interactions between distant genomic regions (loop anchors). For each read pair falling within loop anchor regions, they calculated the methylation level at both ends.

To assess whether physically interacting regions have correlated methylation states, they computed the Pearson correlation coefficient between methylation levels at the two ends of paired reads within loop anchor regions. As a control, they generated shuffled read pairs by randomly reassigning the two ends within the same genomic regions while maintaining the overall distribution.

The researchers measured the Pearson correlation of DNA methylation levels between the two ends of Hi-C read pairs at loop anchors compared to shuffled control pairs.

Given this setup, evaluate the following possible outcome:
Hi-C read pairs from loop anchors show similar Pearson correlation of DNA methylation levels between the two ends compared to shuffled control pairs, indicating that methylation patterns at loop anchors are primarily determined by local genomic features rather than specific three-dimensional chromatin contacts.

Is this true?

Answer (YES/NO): NO